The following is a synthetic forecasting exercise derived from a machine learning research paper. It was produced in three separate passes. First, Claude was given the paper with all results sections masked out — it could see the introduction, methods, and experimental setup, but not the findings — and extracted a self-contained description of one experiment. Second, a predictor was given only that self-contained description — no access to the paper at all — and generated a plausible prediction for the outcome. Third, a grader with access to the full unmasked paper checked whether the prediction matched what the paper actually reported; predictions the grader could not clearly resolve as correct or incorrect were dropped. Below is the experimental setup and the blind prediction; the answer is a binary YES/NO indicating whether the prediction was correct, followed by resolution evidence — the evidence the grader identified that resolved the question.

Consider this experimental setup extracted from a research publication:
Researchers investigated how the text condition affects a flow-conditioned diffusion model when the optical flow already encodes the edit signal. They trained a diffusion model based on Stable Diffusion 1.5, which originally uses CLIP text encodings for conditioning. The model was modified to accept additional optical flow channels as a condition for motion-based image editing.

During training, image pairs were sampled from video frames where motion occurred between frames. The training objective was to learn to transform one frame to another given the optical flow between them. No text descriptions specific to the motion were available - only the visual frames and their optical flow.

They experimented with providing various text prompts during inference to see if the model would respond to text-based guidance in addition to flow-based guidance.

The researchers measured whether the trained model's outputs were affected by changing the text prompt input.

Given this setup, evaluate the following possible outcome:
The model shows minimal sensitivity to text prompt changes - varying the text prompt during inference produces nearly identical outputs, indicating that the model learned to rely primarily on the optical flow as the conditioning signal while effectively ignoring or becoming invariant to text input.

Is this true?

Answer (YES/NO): YES